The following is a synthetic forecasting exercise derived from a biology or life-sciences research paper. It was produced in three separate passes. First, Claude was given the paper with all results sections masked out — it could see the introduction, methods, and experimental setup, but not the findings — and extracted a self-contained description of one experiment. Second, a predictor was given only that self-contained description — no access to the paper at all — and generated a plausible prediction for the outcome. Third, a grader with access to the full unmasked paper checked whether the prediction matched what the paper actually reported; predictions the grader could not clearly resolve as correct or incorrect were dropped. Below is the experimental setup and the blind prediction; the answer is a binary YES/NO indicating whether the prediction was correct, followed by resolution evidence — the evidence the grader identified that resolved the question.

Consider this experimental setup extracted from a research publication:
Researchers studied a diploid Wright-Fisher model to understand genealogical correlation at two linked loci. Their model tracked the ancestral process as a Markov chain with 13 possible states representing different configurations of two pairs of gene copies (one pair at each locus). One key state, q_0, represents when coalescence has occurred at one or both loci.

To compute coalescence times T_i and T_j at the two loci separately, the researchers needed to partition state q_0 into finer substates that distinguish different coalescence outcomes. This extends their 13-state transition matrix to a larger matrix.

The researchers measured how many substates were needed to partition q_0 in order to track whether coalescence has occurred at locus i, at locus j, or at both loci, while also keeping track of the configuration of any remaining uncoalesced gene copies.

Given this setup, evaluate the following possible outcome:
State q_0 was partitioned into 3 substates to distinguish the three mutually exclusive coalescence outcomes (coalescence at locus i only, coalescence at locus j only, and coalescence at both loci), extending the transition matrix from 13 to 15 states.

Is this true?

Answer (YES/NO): NO